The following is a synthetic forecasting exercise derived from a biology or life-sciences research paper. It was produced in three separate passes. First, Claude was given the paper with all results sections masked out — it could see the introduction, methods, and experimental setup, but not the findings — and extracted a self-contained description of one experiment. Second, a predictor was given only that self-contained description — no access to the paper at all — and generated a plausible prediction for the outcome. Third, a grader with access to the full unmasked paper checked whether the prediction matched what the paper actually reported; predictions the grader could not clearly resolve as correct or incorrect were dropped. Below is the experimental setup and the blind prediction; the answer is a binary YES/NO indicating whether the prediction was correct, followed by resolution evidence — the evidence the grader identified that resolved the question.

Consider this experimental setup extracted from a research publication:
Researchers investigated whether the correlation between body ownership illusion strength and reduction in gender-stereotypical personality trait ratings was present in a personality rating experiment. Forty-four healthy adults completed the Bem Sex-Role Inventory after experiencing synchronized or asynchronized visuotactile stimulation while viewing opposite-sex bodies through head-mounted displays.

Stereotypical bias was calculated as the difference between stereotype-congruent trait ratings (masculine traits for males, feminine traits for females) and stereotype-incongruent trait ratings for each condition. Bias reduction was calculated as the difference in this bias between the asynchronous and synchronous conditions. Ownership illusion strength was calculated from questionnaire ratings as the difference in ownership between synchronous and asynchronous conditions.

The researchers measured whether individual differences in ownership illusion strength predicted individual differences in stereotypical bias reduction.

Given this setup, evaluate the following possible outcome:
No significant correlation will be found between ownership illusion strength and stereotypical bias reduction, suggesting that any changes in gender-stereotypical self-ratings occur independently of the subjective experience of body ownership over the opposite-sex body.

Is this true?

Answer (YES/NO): NO